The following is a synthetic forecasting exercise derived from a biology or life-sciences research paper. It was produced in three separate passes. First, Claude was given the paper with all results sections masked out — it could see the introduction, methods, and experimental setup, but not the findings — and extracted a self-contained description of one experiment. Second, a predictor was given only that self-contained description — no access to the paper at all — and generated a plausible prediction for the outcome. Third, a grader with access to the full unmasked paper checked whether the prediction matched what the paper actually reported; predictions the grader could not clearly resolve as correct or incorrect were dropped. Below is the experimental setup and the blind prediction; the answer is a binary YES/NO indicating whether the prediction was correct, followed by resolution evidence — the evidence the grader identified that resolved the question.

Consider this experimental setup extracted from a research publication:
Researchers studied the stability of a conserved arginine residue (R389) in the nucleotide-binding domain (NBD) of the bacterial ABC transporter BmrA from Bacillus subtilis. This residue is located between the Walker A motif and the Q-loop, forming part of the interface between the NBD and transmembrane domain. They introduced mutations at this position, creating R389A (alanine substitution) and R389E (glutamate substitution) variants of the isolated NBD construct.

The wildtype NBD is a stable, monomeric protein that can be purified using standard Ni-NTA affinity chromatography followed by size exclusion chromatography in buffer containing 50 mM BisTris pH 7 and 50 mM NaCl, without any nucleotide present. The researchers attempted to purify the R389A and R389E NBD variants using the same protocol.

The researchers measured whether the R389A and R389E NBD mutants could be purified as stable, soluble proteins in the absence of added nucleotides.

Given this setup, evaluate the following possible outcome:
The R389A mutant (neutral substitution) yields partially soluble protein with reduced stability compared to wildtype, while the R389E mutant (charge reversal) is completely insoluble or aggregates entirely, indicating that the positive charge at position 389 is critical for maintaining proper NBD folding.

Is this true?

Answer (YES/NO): NO